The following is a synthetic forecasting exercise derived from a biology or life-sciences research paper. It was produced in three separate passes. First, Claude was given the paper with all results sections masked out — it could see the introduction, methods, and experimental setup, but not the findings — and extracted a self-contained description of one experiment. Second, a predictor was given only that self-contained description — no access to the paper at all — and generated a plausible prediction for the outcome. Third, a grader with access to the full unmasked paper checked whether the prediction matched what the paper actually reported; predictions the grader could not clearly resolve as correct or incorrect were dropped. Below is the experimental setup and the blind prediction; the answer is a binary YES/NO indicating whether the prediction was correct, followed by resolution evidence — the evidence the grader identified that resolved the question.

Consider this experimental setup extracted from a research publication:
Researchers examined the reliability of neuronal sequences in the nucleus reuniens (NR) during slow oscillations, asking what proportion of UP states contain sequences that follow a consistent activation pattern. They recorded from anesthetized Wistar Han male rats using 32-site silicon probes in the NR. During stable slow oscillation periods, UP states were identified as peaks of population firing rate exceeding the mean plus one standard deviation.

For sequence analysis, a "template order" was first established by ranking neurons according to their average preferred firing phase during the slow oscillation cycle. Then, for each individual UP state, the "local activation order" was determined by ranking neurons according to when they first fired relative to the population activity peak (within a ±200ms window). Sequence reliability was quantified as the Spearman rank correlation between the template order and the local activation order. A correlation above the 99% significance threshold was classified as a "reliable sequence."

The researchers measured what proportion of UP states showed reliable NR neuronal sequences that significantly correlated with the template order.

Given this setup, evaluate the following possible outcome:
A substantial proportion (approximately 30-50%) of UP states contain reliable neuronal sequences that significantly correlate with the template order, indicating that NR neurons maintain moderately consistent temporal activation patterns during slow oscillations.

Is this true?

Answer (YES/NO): YES